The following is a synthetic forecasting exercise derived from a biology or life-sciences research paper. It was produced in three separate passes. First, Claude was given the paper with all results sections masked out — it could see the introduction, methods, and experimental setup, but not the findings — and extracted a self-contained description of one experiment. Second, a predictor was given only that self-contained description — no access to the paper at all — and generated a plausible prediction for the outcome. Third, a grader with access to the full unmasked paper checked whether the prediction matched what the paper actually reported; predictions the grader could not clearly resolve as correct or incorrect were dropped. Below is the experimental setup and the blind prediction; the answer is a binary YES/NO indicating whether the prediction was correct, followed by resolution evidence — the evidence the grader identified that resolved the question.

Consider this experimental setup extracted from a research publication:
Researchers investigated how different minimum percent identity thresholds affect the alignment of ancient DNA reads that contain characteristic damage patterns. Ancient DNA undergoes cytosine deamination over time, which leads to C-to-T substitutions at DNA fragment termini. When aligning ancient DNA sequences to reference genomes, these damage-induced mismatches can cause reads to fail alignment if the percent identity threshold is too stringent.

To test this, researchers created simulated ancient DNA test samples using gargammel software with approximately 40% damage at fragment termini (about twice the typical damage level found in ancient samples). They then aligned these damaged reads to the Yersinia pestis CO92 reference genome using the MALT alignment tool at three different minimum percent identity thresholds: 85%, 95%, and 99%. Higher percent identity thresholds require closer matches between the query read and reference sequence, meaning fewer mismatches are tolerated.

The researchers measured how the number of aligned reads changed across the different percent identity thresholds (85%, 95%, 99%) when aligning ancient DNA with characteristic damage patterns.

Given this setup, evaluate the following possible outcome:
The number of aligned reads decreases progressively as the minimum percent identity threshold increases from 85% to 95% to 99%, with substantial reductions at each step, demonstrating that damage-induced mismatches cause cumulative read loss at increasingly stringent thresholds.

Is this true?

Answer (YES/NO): NO